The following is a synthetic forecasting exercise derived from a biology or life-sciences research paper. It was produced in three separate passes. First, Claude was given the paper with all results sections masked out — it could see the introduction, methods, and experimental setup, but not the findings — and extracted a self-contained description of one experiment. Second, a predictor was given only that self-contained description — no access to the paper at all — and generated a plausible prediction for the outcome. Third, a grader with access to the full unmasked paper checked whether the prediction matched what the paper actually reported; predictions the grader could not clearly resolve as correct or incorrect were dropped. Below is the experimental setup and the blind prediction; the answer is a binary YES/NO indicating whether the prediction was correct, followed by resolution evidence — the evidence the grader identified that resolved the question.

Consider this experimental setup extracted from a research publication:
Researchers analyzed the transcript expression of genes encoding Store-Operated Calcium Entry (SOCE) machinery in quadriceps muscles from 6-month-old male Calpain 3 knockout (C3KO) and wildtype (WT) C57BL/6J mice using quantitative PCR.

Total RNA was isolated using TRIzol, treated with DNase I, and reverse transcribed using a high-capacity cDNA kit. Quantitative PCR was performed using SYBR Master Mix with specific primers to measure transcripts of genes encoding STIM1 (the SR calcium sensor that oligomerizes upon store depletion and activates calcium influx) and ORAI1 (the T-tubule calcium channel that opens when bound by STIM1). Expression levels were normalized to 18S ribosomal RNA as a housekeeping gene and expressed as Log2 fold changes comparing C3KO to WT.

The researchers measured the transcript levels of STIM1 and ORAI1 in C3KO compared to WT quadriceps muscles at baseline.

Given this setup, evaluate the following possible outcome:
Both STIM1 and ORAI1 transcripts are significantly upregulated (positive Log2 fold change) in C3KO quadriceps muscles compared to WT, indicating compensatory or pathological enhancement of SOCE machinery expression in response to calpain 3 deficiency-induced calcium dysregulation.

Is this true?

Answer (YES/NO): NO